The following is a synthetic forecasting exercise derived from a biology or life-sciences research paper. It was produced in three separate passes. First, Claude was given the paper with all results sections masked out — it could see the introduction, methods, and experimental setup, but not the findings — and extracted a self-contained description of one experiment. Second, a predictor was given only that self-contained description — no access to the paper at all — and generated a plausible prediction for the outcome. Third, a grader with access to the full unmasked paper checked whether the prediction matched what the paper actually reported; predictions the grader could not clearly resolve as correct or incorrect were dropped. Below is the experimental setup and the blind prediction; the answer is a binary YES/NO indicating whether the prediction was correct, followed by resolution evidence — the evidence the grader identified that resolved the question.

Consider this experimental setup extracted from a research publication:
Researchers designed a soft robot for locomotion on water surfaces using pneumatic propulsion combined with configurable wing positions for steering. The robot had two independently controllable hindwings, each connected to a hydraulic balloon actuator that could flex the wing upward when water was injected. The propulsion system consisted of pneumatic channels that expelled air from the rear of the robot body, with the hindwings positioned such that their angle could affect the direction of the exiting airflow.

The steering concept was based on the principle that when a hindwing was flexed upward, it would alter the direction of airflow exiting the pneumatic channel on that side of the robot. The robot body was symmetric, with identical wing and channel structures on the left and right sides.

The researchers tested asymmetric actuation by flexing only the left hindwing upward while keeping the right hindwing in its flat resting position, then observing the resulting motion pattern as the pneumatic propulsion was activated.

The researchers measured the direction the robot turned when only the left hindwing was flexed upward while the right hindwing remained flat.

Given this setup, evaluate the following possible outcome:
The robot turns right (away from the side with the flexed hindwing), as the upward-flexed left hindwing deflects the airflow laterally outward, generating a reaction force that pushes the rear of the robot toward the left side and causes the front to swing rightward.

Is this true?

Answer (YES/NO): YES